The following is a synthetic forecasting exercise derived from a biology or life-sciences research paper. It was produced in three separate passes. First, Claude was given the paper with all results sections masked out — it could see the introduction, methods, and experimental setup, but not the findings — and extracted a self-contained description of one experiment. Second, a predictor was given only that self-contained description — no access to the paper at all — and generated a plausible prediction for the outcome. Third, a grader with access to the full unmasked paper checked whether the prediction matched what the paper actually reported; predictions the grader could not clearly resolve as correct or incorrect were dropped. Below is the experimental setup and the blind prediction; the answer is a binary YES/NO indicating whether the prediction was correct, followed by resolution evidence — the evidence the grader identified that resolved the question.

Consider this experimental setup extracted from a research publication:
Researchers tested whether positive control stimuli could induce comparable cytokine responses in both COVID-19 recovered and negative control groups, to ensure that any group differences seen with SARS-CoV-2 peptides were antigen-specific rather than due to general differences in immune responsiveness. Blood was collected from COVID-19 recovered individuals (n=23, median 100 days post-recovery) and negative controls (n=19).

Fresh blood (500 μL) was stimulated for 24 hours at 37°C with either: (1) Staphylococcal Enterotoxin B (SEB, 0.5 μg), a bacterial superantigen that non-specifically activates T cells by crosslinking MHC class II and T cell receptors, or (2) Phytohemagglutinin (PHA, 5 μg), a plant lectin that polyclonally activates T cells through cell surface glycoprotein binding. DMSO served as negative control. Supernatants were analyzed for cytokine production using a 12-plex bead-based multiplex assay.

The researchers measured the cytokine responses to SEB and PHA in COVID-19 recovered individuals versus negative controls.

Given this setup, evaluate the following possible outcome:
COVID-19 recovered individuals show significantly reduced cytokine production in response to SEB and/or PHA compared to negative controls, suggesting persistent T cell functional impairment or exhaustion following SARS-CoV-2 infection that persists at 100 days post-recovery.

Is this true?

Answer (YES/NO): NO